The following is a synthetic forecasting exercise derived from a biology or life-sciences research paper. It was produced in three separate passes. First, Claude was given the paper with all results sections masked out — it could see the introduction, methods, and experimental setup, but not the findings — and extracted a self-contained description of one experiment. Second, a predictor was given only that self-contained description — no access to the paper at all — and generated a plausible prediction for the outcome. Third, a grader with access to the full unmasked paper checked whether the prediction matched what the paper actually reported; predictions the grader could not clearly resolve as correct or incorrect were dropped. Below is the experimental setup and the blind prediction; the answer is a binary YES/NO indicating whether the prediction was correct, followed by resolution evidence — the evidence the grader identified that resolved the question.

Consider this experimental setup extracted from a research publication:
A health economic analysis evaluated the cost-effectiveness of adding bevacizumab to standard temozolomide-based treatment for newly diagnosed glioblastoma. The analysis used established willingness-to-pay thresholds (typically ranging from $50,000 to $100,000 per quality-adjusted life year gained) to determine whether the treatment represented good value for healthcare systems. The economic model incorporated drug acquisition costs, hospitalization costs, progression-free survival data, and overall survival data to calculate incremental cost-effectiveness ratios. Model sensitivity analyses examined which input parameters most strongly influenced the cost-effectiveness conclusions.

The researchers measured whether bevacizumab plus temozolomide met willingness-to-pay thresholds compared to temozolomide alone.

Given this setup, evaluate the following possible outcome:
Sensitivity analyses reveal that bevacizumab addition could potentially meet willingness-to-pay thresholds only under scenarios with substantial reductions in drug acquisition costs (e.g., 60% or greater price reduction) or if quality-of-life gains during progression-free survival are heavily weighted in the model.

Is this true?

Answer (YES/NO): NO